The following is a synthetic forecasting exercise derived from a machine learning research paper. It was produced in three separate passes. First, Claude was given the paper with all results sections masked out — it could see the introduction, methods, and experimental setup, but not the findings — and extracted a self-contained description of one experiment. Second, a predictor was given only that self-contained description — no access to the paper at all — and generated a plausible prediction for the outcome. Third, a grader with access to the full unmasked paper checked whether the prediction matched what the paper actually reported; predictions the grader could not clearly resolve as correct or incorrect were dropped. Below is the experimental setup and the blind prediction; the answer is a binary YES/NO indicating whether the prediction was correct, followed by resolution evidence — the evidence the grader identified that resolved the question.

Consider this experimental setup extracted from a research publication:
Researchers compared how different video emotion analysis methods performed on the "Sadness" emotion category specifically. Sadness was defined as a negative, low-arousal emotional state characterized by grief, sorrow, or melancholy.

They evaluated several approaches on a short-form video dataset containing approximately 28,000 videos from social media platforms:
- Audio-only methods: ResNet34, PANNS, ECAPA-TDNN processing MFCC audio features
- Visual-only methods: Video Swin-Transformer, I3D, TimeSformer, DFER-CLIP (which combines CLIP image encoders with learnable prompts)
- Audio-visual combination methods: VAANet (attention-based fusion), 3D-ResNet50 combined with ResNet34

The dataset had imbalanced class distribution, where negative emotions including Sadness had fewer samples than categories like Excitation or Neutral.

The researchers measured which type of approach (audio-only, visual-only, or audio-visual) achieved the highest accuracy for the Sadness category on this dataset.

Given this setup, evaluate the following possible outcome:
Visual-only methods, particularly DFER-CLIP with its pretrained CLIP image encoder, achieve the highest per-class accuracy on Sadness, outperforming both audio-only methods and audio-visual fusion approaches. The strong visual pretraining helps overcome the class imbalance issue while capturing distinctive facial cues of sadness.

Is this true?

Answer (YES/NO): YES